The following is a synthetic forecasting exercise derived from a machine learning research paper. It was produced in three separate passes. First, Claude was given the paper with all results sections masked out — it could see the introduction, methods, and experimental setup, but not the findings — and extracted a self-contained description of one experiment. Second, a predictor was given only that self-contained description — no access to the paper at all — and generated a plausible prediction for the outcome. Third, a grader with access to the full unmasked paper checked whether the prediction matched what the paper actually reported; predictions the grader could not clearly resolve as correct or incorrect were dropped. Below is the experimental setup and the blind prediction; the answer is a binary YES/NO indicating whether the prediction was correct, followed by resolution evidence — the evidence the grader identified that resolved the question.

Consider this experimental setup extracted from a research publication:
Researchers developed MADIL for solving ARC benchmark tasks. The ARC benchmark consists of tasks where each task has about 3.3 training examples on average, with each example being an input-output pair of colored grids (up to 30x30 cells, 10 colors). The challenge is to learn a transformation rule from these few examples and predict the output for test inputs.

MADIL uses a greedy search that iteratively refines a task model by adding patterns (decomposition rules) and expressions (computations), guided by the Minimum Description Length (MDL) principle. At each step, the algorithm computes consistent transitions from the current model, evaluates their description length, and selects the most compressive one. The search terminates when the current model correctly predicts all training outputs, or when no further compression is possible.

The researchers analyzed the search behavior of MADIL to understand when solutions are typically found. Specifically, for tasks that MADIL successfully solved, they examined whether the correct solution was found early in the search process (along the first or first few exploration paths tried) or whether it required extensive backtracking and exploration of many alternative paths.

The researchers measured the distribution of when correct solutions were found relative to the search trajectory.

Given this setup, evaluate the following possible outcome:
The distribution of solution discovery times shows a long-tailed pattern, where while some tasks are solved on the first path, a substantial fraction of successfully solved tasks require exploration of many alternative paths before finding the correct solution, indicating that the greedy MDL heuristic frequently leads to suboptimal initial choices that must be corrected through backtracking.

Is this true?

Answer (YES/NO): NO